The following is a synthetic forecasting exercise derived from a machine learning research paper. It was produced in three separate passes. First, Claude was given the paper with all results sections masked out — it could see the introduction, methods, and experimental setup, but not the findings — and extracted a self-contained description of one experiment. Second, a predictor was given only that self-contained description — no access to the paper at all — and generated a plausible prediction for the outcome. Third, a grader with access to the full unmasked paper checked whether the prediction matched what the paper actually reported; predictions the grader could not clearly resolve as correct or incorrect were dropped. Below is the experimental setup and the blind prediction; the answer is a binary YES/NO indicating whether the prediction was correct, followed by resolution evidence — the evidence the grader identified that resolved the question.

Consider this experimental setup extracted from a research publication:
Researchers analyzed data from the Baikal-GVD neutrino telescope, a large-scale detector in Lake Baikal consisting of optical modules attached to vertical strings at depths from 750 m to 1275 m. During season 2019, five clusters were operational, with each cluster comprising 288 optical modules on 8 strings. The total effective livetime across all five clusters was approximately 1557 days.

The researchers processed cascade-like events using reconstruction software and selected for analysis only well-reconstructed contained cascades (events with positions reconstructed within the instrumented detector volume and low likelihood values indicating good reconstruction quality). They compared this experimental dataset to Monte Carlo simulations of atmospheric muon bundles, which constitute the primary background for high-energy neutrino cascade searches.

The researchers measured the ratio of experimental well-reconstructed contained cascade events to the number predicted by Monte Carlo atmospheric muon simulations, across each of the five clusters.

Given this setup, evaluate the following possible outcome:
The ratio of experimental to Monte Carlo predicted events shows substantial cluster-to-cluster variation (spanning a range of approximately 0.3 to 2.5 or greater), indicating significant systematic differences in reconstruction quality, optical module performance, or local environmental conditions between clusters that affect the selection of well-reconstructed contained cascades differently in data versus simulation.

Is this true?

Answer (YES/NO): NO